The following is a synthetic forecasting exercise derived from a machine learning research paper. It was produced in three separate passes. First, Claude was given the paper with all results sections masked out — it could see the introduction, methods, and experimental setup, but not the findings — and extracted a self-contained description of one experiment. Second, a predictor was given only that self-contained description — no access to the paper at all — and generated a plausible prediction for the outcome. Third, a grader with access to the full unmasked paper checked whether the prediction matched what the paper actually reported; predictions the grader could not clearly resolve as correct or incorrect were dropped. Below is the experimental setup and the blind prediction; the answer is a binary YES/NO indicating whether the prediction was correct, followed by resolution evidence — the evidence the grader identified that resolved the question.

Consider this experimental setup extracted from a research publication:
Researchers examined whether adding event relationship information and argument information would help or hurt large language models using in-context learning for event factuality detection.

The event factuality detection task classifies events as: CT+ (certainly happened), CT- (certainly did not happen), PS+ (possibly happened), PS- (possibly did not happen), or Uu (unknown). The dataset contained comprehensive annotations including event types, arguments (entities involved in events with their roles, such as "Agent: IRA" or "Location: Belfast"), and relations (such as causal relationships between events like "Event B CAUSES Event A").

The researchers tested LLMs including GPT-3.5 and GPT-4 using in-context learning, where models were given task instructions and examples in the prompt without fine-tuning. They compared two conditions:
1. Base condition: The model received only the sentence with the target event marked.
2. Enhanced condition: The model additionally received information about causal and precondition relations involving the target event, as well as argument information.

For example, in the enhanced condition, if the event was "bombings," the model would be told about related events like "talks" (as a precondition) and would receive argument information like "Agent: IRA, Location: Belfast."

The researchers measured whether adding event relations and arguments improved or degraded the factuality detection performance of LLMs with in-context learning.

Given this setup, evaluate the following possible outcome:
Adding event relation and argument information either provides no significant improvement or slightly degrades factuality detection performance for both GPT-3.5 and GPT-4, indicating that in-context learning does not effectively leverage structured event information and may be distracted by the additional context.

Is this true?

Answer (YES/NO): NO